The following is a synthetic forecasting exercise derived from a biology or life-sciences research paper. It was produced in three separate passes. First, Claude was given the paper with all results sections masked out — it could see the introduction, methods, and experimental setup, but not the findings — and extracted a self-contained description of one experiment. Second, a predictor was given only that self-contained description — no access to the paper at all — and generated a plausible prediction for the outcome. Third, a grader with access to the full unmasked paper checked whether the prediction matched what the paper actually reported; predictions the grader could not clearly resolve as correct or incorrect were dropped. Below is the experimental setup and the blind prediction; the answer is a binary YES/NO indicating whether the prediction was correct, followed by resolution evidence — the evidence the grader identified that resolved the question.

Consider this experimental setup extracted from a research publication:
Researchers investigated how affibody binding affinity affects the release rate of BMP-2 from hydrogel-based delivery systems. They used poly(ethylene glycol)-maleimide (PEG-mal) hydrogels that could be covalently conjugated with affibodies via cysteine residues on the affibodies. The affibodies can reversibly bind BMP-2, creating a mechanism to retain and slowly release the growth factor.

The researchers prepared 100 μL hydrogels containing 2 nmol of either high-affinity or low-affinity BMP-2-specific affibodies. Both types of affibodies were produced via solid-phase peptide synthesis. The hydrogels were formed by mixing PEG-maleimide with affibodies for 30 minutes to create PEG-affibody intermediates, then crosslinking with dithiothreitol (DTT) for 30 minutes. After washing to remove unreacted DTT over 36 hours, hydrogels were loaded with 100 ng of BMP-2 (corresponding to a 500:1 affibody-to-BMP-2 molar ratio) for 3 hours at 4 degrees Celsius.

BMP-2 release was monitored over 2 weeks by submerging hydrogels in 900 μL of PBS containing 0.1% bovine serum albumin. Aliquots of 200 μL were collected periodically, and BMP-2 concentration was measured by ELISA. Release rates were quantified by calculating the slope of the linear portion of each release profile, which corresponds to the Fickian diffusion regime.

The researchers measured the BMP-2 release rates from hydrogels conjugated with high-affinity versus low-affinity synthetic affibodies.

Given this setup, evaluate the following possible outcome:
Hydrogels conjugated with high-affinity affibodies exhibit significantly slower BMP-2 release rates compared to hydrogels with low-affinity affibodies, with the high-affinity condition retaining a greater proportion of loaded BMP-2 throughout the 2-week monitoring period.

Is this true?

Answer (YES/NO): YES